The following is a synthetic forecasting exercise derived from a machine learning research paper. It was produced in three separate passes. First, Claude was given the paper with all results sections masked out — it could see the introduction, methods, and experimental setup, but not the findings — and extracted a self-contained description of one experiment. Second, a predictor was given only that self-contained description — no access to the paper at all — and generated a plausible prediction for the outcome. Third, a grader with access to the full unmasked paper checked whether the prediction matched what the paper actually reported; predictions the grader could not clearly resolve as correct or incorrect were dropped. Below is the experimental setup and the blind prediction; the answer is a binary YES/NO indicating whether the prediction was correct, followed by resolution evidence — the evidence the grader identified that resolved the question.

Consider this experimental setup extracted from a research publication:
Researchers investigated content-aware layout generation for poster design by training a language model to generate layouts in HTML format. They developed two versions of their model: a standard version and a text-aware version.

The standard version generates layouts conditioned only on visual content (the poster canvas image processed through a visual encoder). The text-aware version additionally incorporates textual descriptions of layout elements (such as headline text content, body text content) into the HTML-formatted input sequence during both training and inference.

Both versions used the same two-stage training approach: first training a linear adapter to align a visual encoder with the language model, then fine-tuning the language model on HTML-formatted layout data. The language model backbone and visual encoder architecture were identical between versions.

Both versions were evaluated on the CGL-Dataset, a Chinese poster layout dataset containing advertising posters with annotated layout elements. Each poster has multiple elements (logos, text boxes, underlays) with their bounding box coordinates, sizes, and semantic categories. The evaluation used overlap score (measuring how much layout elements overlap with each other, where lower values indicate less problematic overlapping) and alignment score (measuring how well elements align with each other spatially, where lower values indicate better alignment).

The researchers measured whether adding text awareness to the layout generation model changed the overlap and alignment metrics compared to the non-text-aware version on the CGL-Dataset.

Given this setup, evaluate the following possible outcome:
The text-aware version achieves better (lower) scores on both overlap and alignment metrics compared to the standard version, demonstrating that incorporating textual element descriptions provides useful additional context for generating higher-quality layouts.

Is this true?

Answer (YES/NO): YES